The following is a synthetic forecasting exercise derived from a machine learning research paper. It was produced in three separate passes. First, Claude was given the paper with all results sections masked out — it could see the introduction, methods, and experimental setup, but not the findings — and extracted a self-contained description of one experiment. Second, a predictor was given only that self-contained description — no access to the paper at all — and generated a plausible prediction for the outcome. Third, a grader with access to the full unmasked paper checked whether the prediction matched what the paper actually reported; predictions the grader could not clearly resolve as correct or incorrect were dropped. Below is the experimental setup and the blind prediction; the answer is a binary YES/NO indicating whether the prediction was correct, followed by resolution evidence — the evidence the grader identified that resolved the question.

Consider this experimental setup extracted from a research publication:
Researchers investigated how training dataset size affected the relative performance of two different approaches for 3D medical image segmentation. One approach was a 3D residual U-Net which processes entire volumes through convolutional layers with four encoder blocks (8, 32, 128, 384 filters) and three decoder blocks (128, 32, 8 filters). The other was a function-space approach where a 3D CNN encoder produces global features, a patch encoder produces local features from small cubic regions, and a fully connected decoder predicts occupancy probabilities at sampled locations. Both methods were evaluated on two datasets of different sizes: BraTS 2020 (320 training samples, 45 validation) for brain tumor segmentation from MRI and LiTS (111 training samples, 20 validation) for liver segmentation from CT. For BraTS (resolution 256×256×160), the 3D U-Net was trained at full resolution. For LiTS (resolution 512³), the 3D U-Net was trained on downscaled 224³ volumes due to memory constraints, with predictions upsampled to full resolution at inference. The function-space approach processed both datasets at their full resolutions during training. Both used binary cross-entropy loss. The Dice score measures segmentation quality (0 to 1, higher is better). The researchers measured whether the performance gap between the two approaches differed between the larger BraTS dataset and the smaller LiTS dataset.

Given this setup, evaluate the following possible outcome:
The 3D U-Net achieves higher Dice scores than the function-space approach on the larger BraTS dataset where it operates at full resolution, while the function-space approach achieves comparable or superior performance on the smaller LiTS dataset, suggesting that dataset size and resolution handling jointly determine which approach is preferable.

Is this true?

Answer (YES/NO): NO